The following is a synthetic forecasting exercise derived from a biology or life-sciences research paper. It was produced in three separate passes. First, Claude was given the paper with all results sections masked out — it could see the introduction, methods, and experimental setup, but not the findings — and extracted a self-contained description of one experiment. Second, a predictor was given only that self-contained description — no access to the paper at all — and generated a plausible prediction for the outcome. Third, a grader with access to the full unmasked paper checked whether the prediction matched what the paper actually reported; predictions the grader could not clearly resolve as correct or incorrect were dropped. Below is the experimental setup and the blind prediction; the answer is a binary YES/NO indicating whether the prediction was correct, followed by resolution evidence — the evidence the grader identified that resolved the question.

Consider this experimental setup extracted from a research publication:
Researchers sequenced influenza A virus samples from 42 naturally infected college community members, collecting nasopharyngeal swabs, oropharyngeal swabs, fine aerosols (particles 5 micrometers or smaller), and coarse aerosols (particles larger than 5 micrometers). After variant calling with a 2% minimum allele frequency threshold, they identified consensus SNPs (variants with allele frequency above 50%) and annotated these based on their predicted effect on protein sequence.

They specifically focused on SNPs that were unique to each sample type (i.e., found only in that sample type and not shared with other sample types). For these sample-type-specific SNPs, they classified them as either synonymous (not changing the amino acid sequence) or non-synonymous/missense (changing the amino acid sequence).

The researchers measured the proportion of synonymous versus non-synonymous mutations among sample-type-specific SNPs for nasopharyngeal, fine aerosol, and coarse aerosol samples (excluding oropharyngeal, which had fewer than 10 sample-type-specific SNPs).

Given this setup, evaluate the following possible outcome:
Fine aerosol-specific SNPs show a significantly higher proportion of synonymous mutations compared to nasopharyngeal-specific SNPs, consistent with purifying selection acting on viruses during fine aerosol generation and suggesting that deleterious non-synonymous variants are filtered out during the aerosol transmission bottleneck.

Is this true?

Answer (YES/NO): NO